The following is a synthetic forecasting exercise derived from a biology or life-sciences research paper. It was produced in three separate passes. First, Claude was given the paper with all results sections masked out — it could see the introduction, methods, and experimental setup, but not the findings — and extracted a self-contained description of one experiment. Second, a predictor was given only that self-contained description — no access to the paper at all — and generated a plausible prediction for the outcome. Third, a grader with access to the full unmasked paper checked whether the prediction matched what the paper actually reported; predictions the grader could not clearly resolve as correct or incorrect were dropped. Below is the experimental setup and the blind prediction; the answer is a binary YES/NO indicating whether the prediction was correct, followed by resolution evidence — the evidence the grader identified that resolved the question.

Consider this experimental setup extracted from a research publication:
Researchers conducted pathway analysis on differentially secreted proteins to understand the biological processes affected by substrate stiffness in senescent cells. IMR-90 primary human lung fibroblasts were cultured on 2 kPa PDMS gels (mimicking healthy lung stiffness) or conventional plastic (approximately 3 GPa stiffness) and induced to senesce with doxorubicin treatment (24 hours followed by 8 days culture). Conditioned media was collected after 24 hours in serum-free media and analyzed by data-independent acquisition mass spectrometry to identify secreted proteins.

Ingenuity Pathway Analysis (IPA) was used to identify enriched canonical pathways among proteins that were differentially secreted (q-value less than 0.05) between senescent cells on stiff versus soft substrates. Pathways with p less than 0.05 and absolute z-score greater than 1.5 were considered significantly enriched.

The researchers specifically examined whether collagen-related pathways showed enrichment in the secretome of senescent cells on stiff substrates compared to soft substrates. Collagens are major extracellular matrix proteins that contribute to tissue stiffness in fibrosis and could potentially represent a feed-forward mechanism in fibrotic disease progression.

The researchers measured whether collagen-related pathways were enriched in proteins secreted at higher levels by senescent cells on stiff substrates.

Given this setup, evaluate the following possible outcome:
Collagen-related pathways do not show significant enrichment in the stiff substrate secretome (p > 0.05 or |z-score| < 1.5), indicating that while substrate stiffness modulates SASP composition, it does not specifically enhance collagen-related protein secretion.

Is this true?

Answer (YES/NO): NO